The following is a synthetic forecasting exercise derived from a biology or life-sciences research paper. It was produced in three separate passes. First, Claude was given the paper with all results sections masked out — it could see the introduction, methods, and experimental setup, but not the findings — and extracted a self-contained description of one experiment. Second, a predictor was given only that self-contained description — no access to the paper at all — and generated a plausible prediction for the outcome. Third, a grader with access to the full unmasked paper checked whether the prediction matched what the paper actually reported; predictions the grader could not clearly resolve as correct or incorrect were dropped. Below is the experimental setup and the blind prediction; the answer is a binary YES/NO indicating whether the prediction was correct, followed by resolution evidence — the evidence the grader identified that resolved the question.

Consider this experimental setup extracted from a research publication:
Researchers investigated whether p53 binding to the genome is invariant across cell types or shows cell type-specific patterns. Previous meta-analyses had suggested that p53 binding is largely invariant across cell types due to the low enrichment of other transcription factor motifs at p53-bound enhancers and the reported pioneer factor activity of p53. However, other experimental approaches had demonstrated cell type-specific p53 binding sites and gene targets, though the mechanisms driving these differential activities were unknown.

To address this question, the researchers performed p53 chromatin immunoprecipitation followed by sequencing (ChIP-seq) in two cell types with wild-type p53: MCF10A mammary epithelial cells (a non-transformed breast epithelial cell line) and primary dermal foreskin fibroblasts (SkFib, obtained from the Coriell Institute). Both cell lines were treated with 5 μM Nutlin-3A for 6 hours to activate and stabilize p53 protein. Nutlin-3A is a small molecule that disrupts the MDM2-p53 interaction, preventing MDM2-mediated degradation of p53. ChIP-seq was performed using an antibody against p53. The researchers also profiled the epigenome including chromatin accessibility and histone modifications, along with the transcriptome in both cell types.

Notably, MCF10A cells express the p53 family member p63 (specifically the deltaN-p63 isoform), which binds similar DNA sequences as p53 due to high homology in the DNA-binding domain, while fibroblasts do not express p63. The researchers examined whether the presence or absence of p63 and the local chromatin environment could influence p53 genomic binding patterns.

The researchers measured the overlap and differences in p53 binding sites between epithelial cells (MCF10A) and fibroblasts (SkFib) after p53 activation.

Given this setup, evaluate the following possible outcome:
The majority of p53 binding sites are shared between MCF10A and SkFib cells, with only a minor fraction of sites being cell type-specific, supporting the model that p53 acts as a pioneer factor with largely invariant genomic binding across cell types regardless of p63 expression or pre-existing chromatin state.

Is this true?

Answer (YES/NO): NO